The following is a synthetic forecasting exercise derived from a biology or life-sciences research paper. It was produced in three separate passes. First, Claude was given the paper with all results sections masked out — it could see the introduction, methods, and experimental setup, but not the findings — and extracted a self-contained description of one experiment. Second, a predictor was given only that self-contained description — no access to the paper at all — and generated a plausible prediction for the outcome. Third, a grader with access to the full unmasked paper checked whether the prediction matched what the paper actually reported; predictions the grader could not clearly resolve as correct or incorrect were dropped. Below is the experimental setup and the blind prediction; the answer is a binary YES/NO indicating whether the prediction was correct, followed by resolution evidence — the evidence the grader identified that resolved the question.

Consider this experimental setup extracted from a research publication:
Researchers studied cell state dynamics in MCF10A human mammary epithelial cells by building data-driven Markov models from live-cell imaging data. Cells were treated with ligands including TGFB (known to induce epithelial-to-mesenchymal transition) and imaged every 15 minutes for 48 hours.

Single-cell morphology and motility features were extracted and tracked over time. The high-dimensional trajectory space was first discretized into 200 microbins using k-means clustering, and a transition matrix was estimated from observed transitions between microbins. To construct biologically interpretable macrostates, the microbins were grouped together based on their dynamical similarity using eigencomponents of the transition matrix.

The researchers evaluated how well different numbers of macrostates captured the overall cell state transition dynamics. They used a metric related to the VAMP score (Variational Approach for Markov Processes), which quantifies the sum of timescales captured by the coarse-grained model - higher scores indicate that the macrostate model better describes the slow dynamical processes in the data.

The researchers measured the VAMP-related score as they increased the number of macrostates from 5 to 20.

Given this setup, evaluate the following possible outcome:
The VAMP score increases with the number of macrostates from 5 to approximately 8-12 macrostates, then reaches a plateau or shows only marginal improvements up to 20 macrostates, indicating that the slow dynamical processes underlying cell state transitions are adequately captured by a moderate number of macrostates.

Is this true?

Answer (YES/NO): NO